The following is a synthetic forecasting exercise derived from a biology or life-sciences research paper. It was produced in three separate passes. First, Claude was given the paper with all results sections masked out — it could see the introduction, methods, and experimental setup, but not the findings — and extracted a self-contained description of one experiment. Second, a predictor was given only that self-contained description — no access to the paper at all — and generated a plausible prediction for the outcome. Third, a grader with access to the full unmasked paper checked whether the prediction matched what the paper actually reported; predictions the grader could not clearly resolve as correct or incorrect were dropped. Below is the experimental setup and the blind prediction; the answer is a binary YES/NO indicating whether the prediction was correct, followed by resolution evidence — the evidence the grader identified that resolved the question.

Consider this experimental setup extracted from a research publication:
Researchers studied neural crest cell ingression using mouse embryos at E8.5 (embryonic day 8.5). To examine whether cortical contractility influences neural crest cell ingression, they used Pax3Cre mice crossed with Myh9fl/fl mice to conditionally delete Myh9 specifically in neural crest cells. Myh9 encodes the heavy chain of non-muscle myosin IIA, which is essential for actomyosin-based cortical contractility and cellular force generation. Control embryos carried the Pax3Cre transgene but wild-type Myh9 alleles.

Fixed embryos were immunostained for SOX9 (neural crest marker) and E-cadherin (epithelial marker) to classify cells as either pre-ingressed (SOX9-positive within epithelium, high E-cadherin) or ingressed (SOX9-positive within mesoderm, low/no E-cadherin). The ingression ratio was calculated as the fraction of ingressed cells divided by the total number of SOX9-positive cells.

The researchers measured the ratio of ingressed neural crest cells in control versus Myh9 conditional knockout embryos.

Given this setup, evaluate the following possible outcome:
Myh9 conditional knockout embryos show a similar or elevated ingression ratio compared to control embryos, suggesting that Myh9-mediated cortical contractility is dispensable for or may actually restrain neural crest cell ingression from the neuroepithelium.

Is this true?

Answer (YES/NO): NO